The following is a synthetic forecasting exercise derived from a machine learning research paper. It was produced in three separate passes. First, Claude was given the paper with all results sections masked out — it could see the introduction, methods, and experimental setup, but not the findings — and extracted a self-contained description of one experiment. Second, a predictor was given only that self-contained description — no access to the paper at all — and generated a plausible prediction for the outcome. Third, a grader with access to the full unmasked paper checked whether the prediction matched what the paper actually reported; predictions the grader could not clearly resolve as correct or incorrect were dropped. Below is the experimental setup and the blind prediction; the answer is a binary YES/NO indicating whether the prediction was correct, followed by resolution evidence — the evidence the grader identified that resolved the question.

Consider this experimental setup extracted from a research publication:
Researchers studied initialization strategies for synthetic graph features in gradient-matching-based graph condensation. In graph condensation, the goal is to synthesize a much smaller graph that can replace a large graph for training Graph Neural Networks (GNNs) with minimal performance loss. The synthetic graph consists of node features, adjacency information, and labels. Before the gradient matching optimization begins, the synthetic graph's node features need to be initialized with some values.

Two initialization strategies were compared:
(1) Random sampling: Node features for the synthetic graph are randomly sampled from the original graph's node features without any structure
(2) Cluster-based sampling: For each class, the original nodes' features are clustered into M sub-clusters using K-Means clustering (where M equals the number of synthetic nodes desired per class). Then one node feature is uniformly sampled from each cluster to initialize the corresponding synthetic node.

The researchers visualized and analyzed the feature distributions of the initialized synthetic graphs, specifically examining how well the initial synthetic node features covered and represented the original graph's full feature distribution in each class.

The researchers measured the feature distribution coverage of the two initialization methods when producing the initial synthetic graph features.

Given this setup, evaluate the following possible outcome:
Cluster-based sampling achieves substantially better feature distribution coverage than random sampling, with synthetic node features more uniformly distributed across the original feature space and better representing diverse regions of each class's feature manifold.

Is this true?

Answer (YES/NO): YES